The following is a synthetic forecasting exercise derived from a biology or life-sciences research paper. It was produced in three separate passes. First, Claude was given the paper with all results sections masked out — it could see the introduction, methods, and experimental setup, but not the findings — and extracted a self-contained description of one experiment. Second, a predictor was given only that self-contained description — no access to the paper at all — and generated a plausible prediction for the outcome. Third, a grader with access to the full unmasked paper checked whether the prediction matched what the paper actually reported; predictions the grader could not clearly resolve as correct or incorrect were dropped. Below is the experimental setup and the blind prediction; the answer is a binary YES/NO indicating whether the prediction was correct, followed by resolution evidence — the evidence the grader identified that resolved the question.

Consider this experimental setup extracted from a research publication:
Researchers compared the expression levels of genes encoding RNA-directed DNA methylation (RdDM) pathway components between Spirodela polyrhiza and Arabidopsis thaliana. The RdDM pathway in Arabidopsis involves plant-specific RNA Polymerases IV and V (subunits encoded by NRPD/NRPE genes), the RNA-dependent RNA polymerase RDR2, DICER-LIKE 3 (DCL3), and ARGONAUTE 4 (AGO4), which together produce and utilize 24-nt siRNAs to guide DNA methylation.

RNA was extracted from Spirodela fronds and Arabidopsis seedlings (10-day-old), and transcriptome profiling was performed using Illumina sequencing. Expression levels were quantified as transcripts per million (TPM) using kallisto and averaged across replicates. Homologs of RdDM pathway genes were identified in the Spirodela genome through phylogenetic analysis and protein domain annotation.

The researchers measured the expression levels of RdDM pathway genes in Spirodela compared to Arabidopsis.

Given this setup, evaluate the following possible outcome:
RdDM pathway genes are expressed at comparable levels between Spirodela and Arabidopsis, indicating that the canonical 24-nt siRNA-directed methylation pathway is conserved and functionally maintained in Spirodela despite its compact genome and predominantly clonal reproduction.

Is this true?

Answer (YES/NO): NO